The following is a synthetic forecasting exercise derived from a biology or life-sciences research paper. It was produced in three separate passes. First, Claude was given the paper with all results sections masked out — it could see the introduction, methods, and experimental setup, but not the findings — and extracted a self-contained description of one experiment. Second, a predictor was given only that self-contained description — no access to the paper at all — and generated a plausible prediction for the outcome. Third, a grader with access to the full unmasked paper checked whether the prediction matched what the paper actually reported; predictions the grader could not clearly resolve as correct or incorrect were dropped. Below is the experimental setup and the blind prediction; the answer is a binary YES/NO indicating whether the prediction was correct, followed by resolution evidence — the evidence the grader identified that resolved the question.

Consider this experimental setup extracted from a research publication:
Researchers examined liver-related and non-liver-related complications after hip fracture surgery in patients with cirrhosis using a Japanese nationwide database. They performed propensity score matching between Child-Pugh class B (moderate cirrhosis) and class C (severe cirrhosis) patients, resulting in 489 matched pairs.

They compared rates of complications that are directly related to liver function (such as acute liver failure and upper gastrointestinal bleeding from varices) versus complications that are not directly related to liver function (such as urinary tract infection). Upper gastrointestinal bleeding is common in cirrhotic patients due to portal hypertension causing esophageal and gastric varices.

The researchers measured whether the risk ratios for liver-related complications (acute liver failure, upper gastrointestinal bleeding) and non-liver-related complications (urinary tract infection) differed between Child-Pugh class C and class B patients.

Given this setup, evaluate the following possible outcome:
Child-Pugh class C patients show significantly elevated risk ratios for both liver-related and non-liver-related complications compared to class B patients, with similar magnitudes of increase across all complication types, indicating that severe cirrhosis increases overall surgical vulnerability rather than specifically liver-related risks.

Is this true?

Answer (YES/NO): NO